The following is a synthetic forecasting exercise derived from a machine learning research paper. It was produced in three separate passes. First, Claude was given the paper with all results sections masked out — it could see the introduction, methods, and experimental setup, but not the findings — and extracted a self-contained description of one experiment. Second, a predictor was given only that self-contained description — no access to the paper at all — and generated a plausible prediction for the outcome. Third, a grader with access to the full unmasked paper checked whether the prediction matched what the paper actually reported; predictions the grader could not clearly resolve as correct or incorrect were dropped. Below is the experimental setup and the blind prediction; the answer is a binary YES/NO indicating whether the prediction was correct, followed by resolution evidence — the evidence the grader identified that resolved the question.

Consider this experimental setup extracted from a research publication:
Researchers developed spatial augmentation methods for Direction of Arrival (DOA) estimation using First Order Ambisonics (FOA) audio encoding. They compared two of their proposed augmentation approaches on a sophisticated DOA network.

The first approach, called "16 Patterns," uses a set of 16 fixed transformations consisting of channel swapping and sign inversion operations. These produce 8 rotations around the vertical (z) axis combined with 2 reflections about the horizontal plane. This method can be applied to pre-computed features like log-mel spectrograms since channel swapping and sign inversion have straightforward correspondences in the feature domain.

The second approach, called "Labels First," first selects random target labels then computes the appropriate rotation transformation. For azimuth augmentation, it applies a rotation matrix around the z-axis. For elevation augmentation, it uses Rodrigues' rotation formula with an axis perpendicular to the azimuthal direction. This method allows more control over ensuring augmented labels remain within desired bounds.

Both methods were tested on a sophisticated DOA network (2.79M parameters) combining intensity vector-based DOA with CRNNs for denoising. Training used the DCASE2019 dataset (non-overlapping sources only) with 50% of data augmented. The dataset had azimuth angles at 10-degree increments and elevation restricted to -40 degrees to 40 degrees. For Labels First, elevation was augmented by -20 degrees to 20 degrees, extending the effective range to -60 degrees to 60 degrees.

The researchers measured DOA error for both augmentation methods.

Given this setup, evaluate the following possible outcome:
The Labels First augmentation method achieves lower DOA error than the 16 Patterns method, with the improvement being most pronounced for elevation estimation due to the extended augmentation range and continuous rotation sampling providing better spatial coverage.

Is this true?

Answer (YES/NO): NO